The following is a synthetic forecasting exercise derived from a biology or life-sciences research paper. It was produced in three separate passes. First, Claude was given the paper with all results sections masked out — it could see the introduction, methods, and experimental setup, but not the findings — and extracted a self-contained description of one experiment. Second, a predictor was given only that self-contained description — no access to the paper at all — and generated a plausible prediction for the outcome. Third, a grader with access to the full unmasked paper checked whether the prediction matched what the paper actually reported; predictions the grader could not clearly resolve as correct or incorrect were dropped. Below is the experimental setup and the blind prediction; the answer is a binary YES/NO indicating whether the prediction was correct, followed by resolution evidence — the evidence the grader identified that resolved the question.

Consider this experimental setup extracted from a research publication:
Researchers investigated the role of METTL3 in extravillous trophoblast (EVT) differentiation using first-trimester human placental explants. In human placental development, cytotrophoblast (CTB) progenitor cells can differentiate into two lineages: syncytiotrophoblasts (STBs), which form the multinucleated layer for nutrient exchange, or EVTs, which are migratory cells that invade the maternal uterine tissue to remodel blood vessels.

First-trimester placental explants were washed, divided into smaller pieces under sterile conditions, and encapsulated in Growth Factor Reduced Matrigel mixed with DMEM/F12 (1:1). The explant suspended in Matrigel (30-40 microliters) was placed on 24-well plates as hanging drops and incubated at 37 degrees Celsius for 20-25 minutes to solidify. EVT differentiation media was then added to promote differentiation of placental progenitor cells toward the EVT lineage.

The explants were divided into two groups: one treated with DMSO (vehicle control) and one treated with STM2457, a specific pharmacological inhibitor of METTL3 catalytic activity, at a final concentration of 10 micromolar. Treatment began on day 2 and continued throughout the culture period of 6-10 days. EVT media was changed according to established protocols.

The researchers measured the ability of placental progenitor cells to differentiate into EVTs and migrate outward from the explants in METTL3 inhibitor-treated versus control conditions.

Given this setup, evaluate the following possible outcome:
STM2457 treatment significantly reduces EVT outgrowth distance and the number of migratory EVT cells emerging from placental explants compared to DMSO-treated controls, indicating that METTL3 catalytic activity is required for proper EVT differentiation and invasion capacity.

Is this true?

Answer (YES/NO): YES